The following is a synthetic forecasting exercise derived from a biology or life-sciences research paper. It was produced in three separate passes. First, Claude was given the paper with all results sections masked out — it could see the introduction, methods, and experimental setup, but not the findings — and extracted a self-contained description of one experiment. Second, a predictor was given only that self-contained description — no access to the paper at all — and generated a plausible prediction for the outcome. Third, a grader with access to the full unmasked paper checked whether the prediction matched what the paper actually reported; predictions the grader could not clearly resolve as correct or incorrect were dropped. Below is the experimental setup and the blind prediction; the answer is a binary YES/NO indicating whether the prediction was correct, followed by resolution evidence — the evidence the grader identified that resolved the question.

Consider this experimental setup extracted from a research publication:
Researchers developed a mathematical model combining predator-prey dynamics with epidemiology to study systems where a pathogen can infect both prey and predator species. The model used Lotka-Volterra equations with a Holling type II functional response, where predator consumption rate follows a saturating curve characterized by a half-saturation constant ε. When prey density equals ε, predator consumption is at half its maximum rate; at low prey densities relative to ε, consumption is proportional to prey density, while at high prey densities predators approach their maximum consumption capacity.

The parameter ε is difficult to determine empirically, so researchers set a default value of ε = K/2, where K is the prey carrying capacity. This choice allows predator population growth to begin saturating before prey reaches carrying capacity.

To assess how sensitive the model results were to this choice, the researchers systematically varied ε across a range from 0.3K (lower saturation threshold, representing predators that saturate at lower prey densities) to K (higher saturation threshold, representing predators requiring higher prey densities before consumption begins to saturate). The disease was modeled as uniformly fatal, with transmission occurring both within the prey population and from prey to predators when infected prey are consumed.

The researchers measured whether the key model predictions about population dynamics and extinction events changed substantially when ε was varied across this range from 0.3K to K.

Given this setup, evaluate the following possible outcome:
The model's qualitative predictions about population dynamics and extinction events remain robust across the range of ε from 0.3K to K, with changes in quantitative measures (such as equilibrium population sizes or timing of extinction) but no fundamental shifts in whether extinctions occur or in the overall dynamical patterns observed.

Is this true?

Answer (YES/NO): YES